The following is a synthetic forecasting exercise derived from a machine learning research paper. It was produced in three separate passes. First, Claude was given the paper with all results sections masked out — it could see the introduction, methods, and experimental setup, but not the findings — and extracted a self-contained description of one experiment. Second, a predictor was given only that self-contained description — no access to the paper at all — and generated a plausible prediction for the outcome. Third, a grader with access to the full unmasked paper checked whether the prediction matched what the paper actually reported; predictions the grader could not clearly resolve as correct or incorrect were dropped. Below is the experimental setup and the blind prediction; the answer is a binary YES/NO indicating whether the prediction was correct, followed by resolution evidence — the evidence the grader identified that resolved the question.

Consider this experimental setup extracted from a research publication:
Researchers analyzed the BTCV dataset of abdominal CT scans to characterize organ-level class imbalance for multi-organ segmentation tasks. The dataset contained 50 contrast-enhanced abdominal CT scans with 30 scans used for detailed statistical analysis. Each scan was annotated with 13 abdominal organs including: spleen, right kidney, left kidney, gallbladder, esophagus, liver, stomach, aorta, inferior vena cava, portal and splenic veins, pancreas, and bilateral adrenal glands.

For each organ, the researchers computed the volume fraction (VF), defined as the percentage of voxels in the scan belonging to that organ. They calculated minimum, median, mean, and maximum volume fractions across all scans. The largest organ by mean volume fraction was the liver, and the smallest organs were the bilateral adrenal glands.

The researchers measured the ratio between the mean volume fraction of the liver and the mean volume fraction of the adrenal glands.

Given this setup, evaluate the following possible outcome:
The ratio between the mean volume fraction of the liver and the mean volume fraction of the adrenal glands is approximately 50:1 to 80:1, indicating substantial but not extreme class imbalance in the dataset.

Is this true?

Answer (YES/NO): NO